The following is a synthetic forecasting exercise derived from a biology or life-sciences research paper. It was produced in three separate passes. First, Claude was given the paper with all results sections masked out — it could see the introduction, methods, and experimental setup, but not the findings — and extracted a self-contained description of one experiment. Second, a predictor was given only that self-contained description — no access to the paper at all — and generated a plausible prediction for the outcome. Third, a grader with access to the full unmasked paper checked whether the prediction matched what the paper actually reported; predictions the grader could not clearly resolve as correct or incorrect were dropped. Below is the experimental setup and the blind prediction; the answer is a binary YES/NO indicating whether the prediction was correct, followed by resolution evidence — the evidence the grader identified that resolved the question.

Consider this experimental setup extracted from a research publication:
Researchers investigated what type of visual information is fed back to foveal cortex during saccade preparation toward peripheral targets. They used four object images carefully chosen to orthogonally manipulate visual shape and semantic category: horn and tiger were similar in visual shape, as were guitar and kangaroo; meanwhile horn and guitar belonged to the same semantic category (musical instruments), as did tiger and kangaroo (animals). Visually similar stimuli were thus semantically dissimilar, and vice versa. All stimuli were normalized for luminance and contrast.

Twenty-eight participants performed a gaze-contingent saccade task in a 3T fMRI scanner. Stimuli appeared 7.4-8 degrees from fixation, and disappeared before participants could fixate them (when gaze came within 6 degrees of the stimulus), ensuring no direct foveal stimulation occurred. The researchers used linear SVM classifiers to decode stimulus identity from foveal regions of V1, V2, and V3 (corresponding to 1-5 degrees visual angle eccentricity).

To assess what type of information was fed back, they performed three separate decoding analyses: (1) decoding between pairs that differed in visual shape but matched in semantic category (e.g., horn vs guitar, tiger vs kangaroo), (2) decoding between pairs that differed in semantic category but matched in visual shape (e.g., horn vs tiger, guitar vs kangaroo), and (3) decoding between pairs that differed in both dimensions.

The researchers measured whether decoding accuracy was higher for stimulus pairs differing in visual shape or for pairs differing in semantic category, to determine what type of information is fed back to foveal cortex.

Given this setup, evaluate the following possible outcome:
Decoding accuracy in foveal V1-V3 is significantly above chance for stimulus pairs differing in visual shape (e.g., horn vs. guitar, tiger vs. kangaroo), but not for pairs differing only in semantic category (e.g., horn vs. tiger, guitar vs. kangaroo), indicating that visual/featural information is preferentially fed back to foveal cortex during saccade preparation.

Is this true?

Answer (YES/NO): NO